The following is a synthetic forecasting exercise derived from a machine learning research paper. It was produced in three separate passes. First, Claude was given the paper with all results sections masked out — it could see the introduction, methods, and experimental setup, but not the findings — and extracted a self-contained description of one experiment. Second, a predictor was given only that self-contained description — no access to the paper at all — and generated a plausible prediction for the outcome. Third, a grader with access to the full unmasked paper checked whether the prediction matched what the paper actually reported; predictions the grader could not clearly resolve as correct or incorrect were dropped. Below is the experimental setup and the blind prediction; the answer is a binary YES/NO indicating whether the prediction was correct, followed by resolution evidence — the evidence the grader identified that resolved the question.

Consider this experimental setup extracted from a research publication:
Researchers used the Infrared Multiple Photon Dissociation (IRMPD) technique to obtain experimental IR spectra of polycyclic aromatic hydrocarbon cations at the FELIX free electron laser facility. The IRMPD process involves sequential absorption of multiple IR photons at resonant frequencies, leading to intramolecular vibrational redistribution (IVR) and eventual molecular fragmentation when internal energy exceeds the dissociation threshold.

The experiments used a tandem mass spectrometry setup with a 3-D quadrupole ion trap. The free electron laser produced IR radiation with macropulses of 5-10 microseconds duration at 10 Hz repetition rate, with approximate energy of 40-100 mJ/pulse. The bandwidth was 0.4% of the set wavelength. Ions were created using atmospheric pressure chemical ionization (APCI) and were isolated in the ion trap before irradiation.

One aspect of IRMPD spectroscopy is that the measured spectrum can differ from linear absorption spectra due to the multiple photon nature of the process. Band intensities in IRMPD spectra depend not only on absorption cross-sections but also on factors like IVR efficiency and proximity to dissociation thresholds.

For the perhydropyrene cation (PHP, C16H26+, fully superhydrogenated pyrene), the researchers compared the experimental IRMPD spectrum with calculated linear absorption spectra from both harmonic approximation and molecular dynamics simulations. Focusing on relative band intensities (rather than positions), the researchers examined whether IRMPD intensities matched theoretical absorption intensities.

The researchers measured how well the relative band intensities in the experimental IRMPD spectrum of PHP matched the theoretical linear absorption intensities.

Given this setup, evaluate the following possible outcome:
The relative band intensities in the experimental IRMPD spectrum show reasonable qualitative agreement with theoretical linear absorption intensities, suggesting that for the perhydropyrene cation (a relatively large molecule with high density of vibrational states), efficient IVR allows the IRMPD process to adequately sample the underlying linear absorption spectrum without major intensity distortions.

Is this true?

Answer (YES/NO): NO